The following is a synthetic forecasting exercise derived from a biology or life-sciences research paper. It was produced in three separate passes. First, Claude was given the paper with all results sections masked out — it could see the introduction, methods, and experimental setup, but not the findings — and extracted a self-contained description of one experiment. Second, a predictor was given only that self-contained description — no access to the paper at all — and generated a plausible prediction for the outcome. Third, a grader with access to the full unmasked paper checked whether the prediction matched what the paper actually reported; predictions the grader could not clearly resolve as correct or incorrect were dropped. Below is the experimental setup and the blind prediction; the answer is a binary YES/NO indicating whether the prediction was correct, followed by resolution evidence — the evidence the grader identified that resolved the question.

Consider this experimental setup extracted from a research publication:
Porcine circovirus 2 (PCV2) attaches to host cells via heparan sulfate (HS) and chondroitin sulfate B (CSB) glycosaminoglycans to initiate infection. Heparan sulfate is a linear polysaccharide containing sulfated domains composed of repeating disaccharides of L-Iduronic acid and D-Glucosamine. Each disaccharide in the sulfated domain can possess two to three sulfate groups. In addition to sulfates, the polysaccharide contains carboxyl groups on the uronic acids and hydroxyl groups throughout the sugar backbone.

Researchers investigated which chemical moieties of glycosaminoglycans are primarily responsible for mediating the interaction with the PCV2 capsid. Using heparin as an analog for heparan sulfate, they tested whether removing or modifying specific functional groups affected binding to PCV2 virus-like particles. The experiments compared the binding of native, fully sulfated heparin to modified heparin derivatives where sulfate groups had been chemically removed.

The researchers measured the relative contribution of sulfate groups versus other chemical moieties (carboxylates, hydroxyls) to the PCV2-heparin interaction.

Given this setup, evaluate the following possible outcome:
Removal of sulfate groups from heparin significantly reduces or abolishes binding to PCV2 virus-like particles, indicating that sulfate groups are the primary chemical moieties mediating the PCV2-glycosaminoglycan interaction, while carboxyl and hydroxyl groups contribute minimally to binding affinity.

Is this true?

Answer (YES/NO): YES